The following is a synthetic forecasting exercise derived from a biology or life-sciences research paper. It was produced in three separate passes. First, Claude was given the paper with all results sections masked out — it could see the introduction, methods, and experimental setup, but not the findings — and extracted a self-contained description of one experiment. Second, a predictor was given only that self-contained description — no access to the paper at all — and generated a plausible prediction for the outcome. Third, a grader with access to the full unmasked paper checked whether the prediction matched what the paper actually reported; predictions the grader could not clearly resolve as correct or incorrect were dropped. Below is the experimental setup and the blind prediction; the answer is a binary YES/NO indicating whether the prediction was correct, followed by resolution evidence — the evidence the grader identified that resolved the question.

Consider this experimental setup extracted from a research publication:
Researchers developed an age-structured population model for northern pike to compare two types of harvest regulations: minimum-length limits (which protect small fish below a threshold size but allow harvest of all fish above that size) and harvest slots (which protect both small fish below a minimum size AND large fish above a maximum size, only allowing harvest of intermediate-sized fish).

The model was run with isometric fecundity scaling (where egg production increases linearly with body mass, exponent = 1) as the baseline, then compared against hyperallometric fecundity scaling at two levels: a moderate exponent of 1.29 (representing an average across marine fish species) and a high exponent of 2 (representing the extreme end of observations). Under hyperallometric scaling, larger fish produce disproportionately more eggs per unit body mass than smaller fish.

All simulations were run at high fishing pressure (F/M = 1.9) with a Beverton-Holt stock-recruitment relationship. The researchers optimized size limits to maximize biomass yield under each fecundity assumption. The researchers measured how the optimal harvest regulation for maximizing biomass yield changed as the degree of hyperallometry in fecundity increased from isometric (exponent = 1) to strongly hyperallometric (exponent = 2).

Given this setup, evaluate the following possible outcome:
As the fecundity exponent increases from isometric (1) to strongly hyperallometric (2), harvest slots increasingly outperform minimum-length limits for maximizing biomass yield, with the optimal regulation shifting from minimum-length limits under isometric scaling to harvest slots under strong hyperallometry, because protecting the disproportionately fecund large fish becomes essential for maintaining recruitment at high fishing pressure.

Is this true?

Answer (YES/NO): YES